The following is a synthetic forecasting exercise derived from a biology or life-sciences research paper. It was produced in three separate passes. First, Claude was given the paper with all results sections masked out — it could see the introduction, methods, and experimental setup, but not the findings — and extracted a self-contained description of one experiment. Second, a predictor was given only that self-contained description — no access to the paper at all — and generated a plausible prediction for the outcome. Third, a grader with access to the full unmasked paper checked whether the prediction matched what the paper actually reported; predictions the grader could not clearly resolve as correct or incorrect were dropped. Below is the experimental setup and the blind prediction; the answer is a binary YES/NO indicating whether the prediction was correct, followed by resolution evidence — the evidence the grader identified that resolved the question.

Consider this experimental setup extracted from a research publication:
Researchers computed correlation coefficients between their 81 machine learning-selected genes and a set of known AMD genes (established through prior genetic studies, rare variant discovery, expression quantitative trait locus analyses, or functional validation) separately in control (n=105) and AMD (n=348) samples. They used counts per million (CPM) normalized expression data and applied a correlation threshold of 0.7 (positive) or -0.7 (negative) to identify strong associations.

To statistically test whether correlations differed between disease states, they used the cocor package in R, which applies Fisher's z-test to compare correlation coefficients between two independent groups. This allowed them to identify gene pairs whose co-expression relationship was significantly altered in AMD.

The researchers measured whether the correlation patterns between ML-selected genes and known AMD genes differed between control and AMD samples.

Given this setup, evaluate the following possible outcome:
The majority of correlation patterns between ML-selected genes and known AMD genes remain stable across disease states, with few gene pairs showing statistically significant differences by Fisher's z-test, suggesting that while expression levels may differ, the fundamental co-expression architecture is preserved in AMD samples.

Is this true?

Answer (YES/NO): NO